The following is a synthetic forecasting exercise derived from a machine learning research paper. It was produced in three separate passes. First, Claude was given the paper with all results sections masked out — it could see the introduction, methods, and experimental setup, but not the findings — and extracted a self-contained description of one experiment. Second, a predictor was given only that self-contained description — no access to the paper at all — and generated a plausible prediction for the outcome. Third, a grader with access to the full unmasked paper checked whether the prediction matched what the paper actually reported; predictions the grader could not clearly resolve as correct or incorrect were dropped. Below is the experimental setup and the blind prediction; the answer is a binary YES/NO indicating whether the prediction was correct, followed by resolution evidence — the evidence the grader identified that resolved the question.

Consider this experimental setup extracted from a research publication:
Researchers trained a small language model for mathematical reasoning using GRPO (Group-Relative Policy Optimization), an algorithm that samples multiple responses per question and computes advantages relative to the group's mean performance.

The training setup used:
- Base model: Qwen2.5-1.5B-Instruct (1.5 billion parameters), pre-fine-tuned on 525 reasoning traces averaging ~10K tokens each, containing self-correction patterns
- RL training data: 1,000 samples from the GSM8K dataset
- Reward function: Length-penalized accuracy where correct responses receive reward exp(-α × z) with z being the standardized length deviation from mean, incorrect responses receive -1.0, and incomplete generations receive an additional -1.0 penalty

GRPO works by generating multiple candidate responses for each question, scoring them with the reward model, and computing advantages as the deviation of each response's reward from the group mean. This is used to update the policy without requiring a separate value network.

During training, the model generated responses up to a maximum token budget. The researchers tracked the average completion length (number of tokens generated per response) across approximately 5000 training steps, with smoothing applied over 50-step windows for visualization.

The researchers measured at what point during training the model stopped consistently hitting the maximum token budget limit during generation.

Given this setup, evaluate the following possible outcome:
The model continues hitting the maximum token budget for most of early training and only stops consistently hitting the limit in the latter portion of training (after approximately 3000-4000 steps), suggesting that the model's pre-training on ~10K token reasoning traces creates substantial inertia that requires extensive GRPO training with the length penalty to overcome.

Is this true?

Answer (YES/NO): NO